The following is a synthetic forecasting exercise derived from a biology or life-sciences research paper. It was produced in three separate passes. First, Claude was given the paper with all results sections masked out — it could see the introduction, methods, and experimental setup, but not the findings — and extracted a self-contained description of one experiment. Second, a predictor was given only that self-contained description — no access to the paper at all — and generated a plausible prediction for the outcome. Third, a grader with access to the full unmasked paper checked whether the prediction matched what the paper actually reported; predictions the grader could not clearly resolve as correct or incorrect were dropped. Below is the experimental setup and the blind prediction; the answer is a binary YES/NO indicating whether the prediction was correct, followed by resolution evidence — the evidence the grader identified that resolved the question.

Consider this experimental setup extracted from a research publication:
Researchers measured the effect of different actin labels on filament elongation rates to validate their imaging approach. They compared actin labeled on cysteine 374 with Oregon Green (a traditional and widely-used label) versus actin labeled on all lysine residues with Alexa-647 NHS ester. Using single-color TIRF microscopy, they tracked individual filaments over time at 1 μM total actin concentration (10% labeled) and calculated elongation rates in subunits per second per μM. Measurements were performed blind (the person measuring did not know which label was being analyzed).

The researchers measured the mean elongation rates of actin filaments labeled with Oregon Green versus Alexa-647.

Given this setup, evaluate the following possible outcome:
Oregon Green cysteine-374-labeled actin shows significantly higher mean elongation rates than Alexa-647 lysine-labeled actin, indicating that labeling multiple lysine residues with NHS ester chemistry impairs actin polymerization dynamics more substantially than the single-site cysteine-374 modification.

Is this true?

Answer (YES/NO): NO